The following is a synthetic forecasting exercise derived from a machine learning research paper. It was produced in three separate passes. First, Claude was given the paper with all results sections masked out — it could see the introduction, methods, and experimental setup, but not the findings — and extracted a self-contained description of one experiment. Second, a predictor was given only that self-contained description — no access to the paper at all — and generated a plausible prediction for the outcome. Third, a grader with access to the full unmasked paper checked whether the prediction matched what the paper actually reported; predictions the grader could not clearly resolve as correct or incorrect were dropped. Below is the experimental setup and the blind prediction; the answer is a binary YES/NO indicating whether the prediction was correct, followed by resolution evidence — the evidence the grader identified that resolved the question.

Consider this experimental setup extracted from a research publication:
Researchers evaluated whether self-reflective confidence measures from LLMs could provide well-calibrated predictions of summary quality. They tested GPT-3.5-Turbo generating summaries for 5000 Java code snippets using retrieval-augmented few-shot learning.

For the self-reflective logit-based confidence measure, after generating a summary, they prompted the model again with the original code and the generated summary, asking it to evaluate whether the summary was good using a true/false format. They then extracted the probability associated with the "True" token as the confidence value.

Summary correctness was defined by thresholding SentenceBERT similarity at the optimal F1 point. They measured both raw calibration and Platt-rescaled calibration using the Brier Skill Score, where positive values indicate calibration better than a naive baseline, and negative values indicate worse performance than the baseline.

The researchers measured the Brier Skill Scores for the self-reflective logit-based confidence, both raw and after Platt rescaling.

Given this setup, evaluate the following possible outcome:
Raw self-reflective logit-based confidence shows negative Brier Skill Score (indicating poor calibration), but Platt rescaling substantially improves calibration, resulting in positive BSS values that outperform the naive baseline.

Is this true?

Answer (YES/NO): NO